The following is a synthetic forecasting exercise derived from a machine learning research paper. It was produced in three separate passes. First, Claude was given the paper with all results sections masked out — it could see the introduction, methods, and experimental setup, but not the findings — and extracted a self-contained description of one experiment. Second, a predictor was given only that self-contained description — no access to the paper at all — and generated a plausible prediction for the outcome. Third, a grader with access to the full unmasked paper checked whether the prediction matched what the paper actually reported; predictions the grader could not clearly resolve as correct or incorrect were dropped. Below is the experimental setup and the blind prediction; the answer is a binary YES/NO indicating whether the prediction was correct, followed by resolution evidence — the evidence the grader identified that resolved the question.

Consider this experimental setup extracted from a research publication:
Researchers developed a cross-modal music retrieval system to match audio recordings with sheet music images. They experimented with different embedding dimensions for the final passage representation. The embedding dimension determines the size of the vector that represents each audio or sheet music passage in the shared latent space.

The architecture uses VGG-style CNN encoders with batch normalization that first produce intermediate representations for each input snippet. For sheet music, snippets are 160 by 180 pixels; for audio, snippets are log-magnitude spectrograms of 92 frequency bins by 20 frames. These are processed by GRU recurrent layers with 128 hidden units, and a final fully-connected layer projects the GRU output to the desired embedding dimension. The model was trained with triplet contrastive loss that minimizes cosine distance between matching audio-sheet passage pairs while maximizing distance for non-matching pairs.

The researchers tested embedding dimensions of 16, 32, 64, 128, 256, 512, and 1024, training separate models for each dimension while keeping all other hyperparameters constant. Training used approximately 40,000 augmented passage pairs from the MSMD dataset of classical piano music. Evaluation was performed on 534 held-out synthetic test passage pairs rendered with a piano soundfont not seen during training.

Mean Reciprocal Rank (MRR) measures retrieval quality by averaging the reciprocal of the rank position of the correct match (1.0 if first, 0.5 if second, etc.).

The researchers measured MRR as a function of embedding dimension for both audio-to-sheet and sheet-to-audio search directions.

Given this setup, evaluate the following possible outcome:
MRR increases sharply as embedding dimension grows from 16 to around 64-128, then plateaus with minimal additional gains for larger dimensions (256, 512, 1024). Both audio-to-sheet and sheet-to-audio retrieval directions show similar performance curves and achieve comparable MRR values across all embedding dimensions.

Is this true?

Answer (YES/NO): NO